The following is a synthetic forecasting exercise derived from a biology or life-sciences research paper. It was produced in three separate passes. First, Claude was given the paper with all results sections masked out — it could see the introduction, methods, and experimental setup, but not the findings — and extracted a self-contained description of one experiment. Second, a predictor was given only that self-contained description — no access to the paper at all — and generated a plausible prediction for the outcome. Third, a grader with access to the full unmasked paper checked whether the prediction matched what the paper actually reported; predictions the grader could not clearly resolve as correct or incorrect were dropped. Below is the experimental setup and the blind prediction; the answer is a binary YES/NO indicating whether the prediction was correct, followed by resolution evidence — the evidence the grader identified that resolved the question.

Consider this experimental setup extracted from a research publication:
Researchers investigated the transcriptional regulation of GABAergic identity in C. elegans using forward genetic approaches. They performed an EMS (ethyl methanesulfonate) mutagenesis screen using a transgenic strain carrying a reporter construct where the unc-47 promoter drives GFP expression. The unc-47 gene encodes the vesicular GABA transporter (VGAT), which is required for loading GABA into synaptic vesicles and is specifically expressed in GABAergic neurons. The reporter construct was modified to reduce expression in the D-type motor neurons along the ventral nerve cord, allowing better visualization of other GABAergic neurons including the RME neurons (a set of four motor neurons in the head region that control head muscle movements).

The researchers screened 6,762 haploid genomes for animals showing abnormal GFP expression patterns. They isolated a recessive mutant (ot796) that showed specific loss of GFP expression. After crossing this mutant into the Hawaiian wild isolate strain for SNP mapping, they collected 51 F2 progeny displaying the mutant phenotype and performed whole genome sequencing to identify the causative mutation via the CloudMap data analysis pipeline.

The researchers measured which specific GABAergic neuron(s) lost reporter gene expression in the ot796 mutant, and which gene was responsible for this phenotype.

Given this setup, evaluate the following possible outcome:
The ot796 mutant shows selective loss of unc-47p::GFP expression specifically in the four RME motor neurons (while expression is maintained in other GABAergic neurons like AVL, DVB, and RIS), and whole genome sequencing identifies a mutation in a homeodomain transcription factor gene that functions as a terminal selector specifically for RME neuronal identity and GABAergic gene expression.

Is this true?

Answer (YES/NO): NO